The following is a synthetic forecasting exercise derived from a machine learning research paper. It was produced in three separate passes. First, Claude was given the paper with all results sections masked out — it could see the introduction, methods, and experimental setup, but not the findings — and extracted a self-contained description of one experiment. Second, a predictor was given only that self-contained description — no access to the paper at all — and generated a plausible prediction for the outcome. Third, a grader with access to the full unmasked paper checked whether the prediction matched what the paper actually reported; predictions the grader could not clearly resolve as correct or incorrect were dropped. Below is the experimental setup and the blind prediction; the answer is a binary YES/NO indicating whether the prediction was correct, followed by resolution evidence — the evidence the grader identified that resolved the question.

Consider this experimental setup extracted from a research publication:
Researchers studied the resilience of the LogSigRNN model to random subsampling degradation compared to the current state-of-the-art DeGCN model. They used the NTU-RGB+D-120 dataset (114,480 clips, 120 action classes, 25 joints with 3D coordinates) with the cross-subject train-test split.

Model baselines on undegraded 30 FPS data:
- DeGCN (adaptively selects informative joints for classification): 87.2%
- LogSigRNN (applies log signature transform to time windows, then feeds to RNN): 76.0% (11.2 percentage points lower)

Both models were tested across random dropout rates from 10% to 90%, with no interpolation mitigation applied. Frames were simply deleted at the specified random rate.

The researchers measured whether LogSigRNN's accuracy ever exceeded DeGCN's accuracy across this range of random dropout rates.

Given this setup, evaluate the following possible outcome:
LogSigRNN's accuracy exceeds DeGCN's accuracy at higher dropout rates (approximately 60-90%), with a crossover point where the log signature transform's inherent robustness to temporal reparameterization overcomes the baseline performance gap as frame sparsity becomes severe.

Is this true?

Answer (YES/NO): NO